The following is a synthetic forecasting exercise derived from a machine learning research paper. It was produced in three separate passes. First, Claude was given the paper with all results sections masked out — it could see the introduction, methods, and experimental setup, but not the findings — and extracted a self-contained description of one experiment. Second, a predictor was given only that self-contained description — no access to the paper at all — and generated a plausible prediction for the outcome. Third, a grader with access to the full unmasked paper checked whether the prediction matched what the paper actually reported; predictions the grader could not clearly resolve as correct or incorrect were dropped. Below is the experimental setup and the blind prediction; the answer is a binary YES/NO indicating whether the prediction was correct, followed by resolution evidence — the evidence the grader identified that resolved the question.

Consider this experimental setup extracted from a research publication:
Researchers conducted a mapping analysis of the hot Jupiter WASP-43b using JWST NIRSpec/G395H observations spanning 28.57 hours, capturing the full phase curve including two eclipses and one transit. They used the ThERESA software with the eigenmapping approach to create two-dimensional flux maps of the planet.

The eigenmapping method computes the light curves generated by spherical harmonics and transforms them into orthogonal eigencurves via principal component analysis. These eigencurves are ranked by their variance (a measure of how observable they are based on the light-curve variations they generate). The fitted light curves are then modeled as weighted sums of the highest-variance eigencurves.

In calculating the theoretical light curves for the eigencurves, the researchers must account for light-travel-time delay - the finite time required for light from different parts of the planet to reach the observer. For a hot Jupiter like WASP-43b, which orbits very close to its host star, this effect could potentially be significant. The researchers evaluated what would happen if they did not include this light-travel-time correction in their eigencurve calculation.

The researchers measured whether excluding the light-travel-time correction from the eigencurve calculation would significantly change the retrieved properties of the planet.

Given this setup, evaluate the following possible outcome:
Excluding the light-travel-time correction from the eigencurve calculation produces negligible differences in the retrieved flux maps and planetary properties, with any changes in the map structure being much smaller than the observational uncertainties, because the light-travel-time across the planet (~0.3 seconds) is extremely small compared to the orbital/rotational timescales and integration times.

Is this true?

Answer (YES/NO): NO